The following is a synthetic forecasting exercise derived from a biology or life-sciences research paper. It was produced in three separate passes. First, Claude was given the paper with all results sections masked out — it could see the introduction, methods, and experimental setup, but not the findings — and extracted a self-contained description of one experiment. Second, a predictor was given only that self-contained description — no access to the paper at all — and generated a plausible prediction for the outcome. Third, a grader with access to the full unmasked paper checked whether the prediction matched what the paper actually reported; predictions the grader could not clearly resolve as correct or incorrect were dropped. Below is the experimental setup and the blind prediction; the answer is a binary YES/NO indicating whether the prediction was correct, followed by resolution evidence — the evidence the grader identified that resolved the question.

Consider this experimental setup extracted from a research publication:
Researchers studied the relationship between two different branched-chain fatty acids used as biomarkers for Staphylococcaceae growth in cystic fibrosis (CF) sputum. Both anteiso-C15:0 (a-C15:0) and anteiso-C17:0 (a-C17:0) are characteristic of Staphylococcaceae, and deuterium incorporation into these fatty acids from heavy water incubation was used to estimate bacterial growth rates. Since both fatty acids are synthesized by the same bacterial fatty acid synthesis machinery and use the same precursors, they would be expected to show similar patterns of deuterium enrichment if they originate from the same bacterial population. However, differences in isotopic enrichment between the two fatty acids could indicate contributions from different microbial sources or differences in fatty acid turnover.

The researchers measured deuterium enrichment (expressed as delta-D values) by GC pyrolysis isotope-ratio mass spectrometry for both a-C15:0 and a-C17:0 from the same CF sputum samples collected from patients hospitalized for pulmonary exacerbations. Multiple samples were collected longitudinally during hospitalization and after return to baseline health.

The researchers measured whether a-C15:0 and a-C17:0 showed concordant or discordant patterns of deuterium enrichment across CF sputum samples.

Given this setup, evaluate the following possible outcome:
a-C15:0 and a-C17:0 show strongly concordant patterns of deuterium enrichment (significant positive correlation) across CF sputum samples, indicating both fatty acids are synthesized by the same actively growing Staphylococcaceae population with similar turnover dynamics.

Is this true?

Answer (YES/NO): NO